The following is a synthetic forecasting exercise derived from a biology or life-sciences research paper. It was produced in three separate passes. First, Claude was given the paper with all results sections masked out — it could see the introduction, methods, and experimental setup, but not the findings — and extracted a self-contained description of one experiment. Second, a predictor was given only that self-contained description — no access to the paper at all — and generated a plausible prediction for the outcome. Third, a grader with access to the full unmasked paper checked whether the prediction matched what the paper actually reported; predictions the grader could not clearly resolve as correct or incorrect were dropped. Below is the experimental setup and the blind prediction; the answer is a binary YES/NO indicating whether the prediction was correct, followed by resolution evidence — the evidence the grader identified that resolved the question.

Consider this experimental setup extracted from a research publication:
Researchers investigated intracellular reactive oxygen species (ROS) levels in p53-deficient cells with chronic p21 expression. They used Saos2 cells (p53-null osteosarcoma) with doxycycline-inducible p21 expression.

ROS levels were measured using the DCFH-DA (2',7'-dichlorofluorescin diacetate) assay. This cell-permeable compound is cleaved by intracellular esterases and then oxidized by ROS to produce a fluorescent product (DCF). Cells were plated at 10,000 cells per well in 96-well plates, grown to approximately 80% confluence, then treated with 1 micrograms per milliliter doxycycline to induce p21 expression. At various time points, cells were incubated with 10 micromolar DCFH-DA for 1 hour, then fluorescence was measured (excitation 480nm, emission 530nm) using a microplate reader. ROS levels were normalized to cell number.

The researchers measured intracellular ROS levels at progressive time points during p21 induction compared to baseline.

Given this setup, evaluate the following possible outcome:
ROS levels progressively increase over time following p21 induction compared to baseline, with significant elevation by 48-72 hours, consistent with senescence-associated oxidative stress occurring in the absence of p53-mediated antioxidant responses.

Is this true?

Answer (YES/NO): YES